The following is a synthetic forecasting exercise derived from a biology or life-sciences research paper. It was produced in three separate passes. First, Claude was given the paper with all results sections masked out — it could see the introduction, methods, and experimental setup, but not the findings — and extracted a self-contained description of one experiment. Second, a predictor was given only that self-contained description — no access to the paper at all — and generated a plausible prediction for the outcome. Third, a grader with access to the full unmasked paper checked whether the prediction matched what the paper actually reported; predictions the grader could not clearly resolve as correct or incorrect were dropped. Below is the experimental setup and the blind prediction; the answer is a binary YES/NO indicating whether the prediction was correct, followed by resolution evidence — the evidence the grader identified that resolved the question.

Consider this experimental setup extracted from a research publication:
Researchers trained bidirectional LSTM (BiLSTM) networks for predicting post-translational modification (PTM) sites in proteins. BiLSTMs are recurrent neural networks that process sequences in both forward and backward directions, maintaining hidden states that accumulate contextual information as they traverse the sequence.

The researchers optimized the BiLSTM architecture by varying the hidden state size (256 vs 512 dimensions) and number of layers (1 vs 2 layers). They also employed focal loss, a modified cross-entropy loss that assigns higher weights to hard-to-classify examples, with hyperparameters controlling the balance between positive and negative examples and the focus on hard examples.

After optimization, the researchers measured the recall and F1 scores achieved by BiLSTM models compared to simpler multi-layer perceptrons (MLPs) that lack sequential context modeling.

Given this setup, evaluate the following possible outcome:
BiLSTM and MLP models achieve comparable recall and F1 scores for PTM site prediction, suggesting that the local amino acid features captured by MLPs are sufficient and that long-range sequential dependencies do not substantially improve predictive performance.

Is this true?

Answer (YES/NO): NO